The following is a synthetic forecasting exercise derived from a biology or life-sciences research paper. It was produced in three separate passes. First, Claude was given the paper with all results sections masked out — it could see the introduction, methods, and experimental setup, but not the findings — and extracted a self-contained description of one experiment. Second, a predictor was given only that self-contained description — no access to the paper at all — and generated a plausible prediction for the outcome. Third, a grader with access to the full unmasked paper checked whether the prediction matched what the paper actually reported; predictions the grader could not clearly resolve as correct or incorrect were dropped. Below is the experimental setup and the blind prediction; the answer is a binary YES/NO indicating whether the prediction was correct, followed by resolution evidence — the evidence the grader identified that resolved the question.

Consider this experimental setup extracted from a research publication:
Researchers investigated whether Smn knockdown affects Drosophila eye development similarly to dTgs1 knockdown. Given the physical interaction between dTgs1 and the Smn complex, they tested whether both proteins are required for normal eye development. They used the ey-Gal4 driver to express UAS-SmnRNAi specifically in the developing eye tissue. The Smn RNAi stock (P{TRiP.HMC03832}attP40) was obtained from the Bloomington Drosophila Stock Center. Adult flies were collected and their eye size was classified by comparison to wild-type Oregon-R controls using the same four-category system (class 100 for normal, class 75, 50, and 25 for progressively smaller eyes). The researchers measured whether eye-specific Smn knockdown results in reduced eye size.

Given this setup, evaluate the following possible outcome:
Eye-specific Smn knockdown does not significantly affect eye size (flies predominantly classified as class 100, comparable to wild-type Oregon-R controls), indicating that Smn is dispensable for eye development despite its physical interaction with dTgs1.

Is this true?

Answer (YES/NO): NO